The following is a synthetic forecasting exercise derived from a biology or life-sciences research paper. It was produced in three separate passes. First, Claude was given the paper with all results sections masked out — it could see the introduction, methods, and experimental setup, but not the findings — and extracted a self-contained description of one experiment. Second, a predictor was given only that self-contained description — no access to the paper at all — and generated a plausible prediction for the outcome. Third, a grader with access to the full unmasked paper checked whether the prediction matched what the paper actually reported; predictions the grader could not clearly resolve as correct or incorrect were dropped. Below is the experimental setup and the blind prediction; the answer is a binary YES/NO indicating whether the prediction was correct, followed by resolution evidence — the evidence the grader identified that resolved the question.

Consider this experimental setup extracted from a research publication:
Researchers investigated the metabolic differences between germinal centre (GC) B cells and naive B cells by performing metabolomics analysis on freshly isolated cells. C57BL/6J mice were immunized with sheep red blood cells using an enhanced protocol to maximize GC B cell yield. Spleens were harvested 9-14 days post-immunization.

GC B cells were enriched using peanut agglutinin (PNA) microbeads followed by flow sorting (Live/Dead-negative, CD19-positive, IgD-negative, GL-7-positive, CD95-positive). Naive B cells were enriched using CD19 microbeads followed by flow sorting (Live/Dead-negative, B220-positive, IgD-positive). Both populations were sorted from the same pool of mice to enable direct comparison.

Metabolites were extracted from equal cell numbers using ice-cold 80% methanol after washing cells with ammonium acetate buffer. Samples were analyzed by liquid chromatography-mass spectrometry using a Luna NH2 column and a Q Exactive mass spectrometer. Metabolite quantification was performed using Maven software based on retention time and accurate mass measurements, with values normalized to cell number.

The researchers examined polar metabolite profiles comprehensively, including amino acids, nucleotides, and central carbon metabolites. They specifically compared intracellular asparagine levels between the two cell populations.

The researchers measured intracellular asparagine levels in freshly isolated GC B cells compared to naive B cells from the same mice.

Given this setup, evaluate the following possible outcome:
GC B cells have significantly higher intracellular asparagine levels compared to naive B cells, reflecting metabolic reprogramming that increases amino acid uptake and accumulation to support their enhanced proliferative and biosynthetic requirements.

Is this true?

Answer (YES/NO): YES